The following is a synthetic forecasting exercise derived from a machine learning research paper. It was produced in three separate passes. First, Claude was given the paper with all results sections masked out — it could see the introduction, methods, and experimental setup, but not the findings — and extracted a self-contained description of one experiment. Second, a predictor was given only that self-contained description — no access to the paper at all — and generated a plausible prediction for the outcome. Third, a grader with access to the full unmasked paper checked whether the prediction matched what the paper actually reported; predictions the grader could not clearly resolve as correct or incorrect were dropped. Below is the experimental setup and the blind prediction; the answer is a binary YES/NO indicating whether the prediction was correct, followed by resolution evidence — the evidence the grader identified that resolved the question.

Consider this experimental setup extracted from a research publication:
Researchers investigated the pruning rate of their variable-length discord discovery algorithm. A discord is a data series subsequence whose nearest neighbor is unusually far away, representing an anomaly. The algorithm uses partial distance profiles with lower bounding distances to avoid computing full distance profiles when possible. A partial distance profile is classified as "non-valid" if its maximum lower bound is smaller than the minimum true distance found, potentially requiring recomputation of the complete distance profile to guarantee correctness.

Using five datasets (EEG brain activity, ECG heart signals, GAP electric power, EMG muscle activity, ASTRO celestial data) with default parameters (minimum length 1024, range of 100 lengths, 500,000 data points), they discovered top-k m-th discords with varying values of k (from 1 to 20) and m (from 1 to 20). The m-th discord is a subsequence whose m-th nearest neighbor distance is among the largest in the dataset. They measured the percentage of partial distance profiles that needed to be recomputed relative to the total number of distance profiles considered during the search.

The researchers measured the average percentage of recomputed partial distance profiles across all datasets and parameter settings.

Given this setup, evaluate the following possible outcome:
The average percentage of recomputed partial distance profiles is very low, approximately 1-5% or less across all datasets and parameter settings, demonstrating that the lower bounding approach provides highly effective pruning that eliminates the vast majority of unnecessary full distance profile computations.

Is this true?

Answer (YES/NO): NO